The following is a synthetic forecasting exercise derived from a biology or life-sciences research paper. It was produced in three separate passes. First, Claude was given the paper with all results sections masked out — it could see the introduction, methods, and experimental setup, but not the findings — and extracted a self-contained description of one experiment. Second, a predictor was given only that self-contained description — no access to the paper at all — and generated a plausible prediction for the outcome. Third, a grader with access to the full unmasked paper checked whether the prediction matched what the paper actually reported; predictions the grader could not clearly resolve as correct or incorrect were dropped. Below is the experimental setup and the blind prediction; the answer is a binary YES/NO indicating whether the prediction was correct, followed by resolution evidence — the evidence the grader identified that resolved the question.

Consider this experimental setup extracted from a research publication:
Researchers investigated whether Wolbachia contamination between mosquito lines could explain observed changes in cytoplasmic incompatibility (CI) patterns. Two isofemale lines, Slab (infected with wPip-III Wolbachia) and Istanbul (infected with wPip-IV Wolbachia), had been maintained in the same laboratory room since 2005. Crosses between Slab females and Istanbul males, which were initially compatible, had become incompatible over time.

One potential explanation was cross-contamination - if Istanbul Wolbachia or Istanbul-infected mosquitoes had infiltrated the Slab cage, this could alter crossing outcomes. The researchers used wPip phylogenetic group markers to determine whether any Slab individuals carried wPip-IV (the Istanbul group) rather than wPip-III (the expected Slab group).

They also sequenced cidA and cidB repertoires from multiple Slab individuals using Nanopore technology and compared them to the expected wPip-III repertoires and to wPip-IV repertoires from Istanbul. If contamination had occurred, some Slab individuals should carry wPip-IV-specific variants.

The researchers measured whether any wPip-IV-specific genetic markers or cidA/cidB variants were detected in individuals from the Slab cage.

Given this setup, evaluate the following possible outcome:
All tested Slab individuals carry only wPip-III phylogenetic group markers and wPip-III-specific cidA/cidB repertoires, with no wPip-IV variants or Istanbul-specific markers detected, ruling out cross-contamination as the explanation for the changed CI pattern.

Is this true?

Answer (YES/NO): YES